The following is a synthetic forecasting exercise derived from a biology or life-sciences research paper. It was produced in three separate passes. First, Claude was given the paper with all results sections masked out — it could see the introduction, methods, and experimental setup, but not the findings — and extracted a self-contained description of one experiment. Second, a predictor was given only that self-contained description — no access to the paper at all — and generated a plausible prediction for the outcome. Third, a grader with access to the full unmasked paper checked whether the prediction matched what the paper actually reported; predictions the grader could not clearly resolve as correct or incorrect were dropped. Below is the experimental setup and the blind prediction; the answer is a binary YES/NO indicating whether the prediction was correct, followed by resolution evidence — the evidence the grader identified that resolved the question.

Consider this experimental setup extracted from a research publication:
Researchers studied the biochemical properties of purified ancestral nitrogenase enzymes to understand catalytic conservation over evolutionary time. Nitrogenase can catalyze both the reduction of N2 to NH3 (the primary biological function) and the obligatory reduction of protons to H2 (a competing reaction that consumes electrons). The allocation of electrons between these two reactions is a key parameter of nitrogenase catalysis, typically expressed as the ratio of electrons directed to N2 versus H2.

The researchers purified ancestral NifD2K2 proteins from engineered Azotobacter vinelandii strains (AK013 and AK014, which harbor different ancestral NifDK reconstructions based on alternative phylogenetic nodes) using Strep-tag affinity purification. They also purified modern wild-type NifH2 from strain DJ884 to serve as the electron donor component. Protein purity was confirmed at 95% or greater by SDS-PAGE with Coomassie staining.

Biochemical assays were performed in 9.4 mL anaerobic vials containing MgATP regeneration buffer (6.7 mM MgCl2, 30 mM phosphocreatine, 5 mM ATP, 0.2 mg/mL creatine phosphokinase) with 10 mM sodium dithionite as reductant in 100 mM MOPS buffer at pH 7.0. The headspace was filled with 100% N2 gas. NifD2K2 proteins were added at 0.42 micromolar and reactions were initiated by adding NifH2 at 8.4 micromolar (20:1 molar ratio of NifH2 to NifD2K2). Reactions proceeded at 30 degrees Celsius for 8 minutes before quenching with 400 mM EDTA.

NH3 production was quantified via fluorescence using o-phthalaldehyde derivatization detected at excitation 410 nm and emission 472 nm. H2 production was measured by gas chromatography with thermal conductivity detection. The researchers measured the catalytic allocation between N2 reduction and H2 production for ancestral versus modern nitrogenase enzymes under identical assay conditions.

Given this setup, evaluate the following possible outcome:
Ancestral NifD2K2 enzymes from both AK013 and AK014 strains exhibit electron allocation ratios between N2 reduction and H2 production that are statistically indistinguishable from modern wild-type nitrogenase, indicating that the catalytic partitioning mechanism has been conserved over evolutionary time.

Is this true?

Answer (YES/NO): YES